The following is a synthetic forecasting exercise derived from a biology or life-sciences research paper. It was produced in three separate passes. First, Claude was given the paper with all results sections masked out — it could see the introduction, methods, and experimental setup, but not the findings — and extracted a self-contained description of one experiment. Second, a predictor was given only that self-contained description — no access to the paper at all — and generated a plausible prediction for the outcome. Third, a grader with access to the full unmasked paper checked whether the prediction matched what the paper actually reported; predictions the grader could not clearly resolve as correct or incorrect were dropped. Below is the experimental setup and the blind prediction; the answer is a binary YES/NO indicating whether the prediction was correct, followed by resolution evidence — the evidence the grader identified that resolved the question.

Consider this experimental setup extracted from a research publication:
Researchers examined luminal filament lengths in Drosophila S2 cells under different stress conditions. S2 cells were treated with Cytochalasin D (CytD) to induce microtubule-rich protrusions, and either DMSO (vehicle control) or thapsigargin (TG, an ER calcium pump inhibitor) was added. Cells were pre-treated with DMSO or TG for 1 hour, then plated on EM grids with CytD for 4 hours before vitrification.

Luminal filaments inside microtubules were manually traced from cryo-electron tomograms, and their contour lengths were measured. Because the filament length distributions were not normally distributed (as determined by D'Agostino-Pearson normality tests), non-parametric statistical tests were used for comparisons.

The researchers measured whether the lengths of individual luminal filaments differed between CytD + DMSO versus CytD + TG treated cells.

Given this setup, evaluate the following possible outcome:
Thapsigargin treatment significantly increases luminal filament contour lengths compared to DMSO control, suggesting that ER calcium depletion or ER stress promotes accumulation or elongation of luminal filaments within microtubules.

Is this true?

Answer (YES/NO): NO